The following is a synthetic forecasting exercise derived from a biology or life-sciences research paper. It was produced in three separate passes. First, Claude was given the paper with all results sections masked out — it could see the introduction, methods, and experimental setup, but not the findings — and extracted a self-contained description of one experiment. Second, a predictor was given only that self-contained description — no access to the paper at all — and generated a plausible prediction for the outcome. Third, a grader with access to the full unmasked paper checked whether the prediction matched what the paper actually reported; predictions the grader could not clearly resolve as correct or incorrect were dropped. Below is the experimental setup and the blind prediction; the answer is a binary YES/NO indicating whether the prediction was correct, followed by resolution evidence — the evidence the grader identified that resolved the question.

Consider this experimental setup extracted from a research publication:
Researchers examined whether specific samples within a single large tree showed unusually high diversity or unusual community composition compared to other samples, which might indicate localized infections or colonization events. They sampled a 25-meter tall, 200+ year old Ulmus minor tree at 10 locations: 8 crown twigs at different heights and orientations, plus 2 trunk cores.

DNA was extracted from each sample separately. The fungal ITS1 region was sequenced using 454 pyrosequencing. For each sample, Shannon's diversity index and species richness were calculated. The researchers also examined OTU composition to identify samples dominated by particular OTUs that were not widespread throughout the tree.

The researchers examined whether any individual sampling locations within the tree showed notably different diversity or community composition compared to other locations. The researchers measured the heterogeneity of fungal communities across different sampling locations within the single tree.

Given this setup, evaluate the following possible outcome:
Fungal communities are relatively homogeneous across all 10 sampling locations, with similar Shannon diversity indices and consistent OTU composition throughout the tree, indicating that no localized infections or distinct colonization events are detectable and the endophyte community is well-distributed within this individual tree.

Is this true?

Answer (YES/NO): NO